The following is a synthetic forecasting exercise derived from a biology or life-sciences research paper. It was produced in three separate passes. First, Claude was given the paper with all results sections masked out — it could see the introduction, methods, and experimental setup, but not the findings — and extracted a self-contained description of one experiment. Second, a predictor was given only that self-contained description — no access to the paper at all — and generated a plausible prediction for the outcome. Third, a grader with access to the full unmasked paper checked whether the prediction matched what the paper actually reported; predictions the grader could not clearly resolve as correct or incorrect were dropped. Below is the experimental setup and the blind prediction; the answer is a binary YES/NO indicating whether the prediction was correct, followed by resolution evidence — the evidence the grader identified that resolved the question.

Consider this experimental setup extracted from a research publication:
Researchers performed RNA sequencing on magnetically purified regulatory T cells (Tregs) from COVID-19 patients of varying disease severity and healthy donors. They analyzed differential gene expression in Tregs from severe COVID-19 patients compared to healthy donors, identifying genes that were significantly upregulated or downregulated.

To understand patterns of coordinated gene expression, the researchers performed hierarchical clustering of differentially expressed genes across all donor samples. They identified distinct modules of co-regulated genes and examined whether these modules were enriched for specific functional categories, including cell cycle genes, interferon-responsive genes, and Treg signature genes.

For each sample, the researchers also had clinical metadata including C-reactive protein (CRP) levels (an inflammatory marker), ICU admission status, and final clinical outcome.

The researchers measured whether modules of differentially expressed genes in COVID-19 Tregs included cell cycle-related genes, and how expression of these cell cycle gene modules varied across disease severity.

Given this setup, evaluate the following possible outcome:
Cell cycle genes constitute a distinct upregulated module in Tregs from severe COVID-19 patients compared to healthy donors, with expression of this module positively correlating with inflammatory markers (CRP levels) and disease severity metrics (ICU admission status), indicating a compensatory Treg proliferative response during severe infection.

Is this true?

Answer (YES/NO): NO